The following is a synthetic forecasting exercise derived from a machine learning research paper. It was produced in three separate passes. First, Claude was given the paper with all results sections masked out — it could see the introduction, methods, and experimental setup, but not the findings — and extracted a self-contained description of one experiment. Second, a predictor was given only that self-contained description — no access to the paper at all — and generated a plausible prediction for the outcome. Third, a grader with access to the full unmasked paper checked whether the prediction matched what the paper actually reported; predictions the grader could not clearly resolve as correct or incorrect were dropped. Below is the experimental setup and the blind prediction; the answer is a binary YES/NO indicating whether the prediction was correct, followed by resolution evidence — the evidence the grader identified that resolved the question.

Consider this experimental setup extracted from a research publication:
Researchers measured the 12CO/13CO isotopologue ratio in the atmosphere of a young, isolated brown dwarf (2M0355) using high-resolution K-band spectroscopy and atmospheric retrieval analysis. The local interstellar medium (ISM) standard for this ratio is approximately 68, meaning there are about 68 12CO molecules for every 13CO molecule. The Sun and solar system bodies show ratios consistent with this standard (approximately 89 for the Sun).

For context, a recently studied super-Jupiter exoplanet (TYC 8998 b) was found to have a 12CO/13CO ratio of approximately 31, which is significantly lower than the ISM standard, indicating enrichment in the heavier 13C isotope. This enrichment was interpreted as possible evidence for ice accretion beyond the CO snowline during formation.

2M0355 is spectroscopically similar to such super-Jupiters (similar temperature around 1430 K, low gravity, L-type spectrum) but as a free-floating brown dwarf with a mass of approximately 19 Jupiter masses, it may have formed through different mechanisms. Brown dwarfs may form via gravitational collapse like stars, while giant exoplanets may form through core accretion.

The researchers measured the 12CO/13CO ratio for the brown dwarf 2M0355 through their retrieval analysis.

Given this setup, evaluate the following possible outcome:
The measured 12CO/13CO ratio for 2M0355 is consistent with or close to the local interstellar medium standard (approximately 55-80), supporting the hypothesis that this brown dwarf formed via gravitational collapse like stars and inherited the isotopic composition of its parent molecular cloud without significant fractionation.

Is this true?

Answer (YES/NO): NO